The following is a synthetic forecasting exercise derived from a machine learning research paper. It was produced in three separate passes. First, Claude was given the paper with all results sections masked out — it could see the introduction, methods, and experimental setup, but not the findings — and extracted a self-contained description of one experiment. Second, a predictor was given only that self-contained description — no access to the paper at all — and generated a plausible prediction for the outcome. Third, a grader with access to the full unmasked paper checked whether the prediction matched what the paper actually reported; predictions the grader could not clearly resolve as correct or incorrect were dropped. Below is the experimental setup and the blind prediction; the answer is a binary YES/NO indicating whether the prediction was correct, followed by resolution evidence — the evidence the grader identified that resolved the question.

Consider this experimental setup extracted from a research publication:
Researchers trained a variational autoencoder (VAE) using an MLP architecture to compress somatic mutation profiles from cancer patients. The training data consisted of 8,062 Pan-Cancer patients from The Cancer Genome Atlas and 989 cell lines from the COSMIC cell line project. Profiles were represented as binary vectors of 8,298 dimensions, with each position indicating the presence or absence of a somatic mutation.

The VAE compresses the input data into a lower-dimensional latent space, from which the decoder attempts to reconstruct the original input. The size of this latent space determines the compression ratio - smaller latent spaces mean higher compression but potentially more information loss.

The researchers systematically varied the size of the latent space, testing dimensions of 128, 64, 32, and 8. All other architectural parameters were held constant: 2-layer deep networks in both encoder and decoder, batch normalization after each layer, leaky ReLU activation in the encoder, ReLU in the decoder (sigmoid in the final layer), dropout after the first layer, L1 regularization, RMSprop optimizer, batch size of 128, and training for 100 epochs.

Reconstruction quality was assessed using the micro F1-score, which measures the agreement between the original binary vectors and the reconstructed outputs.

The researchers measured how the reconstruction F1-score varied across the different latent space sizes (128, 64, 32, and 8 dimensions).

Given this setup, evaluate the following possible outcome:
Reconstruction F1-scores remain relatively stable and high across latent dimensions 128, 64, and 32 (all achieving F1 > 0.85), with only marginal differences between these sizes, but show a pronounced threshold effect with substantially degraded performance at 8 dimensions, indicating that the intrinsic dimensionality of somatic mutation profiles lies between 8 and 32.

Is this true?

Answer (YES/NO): NO